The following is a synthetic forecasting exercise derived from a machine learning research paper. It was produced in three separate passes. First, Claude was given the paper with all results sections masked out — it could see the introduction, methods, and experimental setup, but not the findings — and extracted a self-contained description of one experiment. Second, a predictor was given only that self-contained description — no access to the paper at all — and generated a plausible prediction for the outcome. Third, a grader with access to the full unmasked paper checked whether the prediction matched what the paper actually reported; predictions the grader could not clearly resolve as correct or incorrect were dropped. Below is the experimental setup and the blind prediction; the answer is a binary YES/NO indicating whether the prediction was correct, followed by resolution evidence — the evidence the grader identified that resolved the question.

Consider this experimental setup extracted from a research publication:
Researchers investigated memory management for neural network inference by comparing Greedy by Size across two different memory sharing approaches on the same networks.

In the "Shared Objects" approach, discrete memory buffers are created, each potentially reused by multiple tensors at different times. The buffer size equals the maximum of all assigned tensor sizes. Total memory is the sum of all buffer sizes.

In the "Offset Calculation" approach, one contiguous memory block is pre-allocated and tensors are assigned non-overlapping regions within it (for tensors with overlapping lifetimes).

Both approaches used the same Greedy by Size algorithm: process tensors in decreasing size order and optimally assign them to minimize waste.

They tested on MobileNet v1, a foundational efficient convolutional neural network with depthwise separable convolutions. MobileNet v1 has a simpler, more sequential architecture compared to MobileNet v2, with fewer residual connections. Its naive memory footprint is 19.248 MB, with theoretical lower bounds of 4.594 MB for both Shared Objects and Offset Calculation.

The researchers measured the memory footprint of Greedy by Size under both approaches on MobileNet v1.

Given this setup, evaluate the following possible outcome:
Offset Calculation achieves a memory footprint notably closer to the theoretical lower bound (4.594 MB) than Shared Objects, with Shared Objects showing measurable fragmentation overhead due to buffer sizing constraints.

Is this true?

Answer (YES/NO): NO